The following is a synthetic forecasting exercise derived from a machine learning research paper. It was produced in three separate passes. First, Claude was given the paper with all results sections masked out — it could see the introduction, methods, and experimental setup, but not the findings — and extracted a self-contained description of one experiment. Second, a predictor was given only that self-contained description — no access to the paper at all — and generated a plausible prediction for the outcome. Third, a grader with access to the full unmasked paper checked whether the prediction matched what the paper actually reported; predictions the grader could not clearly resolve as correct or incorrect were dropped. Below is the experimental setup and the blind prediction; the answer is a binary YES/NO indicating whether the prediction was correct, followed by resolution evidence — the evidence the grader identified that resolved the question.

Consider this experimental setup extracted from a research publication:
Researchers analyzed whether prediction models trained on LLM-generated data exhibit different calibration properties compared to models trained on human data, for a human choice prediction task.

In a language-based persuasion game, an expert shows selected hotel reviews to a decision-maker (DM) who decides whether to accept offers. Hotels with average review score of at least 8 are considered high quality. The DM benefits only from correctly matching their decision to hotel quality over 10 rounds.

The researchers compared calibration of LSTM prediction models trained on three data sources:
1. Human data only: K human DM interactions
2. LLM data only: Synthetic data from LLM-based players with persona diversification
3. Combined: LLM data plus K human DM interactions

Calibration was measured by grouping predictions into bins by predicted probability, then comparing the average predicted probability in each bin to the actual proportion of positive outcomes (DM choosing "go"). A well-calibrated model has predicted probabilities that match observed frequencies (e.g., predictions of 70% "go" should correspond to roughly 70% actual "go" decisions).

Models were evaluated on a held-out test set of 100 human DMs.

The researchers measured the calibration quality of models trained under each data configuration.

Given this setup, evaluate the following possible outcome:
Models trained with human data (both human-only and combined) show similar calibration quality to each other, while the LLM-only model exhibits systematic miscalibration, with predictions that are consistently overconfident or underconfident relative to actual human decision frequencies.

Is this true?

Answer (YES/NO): NO